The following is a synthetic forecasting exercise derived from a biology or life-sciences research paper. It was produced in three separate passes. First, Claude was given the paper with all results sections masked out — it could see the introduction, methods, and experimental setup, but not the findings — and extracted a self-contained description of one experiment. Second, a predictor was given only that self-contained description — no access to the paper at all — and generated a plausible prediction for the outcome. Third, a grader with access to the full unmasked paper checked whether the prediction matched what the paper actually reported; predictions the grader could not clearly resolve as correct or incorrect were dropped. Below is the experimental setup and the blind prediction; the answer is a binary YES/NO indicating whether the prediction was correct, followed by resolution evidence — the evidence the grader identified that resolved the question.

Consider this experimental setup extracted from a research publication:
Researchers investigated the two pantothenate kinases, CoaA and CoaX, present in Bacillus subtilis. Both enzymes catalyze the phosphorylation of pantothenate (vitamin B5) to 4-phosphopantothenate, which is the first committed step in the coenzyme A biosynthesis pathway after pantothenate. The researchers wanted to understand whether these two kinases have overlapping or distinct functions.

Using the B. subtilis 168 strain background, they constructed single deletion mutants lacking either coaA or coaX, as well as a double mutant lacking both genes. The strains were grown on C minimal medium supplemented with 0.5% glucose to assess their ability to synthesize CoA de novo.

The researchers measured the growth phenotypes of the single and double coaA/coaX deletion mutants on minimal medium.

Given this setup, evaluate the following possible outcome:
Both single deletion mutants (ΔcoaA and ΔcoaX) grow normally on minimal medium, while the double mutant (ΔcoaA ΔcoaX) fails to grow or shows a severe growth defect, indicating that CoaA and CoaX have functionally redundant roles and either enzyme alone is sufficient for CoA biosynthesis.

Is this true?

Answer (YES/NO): YES